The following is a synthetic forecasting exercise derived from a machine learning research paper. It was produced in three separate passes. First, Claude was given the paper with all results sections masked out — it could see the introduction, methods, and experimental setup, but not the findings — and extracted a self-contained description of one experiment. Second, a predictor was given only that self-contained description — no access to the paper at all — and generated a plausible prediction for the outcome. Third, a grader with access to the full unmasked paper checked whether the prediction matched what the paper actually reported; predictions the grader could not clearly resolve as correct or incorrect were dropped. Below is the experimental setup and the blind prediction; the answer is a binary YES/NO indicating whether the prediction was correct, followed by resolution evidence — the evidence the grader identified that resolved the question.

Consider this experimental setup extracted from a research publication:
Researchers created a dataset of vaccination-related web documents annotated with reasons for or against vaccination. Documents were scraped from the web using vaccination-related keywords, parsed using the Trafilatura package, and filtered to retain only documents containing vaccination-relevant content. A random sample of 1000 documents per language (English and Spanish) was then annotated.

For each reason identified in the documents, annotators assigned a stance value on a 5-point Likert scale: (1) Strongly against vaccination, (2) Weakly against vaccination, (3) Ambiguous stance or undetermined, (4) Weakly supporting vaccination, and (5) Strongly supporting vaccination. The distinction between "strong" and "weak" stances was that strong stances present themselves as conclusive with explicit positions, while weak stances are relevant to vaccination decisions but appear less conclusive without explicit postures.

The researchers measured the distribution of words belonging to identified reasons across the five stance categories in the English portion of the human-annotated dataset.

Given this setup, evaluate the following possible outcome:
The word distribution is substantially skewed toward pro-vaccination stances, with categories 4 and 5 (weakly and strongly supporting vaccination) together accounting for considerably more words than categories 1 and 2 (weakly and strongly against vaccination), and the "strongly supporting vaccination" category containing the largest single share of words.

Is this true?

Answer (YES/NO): YES